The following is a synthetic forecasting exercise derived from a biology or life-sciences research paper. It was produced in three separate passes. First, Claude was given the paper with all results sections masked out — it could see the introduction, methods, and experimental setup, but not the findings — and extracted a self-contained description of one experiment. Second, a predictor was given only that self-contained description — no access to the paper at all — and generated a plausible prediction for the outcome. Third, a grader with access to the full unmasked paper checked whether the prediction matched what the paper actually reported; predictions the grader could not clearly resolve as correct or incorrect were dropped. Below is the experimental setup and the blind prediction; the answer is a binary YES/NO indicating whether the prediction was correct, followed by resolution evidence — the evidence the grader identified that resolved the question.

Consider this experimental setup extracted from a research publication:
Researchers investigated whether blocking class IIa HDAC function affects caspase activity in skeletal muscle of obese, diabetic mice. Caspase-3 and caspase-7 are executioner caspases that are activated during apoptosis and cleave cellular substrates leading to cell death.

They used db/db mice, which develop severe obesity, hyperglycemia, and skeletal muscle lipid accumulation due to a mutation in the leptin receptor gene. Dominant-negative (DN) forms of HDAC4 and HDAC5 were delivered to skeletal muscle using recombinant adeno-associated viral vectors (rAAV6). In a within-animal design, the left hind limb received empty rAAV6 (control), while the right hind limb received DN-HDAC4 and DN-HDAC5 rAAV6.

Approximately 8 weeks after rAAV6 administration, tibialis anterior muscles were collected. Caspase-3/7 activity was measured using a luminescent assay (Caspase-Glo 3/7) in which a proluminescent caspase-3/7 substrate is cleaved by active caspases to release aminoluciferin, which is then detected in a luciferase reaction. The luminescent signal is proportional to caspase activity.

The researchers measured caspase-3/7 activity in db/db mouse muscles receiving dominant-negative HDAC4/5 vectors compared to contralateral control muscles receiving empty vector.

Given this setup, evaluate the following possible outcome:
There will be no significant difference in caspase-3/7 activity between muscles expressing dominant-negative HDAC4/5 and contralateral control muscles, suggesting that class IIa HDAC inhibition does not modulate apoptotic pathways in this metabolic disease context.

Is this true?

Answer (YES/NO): NO